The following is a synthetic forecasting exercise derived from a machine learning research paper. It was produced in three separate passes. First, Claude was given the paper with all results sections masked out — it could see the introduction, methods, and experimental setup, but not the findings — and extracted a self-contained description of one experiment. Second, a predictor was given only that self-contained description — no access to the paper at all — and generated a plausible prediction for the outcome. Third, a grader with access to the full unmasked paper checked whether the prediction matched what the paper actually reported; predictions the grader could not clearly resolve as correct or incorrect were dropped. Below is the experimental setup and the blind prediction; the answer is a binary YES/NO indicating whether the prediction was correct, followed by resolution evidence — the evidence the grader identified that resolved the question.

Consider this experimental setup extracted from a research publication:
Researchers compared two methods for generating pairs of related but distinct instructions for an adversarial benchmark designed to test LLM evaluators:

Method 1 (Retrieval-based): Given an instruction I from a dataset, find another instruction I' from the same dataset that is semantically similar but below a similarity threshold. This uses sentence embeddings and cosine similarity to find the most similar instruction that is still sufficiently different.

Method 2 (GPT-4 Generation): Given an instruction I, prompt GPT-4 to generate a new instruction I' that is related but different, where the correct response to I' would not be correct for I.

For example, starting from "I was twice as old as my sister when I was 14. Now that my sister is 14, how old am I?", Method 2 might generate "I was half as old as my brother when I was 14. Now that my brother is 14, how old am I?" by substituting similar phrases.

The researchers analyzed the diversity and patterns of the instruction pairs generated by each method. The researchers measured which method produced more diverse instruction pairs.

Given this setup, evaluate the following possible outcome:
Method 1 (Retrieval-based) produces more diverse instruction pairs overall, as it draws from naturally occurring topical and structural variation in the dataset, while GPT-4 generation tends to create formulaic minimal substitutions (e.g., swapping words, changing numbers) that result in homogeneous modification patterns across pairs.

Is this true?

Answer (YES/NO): YES